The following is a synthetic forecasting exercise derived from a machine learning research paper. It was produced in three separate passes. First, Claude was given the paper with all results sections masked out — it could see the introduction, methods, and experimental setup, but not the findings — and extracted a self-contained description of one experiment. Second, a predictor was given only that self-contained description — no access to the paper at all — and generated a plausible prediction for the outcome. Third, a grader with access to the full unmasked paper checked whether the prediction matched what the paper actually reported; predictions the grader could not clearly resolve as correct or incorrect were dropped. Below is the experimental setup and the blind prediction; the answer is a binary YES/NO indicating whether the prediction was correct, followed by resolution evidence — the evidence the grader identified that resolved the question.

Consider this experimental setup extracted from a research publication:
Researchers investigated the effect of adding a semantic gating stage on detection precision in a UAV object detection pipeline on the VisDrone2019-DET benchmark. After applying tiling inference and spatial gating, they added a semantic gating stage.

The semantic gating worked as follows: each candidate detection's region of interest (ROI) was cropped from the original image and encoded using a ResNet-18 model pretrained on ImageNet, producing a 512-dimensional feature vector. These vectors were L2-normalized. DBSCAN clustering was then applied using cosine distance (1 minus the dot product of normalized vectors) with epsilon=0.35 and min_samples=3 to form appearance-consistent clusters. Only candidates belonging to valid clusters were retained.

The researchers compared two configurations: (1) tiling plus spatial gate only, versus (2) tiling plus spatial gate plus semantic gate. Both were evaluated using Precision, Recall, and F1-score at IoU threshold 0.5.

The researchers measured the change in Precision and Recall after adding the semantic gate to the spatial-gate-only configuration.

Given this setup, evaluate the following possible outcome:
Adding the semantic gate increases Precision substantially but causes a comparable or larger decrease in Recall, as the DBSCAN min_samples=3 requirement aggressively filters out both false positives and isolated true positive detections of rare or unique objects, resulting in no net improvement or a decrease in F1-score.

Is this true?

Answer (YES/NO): NO